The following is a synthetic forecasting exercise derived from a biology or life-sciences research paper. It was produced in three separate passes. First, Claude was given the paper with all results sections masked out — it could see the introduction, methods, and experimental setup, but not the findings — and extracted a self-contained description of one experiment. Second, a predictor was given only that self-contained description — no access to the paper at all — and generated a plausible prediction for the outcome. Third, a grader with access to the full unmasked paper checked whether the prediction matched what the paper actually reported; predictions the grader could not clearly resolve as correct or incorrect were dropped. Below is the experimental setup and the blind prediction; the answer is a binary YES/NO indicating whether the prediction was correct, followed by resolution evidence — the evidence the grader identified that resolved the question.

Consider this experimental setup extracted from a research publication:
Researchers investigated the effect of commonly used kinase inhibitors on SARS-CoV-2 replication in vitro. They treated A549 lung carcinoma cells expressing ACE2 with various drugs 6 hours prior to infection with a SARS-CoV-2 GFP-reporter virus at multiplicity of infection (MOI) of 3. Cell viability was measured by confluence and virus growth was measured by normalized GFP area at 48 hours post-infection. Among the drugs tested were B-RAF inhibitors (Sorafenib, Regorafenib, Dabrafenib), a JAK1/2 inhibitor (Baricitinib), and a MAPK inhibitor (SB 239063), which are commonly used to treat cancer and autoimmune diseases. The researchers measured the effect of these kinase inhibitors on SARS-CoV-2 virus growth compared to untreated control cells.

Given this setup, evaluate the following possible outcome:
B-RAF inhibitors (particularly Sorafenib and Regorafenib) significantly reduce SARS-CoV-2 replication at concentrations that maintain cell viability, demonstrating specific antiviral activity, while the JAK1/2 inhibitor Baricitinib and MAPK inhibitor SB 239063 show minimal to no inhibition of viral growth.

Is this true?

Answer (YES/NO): NO